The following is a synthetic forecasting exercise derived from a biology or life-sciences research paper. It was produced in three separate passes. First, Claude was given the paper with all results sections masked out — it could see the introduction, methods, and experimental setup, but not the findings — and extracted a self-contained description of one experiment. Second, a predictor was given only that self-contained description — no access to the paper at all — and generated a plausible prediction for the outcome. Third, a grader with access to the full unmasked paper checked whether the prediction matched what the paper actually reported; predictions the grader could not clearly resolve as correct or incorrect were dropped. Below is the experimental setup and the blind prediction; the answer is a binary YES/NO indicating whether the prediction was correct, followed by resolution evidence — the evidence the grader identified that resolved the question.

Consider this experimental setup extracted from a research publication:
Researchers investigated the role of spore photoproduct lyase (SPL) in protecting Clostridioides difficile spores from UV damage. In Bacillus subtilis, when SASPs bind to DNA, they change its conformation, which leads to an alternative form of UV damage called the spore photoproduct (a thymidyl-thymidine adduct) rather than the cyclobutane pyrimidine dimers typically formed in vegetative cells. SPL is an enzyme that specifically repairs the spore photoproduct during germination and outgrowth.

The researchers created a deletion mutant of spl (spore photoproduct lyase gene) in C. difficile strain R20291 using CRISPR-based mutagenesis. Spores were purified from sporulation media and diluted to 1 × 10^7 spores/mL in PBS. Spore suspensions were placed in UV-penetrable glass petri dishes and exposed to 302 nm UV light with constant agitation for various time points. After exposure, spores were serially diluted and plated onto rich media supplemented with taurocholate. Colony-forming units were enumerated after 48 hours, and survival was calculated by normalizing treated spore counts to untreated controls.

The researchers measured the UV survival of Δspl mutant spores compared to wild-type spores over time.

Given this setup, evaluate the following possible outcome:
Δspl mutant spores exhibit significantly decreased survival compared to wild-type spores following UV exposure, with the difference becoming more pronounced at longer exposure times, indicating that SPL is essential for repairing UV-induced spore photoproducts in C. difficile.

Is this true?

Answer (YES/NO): NO